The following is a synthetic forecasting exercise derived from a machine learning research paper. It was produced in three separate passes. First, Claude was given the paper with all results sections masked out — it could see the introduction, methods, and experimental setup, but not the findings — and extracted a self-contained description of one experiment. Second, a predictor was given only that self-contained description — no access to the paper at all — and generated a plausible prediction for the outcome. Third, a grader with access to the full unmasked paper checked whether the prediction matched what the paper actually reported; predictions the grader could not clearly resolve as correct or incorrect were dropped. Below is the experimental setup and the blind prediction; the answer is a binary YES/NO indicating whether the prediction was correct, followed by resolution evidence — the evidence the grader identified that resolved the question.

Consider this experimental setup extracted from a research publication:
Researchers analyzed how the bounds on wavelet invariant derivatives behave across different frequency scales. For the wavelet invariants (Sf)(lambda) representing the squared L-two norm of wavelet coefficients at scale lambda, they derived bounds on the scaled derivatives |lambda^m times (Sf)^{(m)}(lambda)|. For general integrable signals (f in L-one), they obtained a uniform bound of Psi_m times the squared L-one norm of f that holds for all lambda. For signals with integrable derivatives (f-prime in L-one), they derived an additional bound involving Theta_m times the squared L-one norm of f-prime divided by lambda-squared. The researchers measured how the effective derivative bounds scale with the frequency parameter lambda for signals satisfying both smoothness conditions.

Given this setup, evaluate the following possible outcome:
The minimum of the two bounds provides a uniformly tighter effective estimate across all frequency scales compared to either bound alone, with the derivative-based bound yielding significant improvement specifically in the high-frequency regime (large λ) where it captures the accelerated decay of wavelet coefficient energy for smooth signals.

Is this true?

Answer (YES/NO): YES